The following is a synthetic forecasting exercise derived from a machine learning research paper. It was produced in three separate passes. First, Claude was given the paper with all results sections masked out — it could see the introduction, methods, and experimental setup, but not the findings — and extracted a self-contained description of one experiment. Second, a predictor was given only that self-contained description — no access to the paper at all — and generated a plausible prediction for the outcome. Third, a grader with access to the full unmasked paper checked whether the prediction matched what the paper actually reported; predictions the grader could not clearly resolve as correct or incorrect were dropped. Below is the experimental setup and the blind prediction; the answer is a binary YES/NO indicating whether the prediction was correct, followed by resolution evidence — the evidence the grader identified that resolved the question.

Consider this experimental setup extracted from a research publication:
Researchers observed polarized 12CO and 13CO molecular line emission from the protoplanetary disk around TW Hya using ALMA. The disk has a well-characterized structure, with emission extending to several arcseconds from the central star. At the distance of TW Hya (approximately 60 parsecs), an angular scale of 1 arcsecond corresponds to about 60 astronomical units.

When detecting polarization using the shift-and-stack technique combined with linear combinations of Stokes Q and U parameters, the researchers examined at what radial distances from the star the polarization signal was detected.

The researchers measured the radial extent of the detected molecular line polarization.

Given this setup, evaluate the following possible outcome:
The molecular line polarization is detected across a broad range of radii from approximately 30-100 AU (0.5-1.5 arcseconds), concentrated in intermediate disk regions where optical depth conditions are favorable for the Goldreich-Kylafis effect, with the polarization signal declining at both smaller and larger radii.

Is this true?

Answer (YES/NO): NO